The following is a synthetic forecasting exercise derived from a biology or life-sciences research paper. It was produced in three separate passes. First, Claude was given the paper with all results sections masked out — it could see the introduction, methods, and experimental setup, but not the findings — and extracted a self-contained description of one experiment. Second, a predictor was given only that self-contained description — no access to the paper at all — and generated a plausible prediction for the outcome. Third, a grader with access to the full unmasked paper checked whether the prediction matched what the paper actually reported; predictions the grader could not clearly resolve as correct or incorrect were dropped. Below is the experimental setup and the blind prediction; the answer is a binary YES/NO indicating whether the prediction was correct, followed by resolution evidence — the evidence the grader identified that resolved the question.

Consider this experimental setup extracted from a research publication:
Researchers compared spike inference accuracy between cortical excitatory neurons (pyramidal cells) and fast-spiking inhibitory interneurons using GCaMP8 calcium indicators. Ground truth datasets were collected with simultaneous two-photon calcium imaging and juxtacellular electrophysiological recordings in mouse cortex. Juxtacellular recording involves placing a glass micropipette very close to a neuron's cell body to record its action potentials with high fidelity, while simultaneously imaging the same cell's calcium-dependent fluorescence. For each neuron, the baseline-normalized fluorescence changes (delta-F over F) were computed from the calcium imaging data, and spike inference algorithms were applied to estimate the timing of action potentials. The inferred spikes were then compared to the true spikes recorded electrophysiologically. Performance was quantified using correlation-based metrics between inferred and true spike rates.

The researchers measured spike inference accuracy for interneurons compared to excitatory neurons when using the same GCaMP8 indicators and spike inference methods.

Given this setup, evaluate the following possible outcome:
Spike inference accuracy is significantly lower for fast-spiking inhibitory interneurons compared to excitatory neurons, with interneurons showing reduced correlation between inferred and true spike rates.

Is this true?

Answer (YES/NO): YES